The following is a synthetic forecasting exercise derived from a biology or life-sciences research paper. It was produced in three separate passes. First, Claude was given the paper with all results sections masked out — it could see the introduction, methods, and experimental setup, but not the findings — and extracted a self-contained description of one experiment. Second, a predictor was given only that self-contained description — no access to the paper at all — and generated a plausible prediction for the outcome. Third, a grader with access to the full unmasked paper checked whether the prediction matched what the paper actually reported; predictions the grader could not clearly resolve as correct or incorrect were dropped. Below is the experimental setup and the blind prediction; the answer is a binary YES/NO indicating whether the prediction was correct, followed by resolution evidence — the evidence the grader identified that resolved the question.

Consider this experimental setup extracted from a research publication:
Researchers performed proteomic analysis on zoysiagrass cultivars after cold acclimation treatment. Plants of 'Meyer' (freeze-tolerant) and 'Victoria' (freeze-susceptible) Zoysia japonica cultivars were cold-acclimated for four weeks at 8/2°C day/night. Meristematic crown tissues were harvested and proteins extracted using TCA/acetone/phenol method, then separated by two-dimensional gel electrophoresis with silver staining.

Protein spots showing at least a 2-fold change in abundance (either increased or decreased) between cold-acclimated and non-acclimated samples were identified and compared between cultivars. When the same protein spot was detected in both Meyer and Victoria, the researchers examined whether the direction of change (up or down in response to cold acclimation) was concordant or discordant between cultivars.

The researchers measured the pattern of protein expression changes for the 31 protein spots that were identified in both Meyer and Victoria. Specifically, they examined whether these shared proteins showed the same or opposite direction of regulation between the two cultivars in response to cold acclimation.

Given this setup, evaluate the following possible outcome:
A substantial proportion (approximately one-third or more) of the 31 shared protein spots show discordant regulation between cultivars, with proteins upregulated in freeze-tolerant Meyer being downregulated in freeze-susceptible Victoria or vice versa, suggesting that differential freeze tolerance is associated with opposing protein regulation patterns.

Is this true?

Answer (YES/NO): YES